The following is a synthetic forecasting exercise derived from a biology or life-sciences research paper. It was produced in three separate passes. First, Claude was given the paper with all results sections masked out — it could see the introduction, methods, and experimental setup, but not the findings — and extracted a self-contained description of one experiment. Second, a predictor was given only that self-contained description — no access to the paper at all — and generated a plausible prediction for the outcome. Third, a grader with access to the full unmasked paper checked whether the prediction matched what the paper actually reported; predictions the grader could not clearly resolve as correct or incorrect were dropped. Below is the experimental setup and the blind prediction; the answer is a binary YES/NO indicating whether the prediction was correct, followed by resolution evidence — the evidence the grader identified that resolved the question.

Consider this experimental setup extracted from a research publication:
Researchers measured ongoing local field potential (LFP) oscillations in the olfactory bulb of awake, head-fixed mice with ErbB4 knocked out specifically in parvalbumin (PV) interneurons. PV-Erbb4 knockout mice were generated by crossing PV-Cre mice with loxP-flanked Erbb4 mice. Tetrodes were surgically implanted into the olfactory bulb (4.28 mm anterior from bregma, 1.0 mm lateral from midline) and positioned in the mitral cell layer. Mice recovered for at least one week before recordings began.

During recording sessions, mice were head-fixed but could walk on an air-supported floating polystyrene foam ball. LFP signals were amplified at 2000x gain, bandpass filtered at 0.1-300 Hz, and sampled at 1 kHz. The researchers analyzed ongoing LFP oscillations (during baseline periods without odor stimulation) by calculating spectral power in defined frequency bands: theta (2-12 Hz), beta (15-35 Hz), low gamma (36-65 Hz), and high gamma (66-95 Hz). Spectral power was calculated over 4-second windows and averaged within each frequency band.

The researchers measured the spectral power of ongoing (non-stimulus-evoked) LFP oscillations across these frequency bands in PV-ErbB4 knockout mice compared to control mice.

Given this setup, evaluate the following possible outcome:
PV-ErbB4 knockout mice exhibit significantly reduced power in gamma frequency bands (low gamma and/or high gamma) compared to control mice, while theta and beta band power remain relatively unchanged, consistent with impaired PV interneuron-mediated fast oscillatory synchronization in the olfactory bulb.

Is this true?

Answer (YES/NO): NO